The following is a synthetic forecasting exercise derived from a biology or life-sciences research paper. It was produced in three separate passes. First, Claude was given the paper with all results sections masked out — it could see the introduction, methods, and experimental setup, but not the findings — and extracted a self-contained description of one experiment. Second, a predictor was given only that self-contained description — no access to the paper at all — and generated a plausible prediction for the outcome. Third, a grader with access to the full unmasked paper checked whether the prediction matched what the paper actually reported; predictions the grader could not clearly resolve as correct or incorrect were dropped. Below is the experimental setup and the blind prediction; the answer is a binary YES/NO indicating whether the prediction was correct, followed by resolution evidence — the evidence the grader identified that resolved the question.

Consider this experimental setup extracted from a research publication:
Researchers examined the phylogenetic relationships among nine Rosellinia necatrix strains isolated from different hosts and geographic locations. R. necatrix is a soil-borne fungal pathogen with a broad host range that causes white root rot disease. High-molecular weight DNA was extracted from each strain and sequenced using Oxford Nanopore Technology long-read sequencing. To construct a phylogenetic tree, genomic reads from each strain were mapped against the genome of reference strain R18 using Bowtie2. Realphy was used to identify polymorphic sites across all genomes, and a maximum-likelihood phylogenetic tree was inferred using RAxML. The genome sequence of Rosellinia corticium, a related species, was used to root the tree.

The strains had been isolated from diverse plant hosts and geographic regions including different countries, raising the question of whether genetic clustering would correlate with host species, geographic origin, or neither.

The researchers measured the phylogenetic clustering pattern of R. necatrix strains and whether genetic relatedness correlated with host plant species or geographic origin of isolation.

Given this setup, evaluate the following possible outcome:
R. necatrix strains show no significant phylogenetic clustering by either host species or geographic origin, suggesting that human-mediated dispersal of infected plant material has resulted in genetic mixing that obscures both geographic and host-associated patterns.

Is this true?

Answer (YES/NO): NO